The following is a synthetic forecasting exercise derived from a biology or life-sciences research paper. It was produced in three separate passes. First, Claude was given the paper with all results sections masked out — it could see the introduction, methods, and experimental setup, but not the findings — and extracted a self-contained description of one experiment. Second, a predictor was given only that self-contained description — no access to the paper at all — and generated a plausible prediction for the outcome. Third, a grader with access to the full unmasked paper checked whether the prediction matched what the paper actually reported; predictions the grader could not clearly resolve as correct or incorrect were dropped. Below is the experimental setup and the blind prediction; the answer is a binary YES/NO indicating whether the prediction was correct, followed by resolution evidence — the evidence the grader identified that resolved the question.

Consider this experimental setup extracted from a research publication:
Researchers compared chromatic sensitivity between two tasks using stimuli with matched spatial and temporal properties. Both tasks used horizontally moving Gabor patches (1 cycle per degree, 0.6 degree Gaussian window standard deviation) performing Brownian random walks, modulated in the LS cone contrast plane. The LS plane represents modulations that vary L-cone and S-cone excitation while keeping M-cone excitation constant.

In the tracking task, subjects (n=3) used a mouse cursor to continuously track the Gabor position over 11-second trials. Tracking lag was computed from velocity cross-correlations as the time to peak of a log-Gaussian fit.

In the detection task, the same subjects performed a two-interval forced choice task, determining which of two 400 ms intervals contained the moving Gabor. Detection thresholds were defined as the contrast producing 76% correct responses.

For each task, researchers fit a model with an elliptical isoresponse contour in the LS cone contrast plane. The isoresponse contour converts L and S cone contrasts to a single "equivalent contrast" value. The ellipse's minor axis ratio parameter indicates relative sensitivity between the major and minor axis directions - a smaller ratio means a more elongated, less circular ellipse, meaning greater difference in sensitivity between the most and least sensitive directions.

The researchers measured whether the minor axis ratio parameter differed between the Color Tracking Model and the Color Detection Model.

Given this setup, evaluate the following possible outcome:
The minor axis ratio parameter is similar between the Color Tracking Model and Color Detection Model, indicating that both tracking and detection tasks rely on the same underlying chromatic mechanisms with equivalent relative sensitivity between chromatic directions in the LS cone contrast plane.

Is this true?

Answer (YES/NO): NO